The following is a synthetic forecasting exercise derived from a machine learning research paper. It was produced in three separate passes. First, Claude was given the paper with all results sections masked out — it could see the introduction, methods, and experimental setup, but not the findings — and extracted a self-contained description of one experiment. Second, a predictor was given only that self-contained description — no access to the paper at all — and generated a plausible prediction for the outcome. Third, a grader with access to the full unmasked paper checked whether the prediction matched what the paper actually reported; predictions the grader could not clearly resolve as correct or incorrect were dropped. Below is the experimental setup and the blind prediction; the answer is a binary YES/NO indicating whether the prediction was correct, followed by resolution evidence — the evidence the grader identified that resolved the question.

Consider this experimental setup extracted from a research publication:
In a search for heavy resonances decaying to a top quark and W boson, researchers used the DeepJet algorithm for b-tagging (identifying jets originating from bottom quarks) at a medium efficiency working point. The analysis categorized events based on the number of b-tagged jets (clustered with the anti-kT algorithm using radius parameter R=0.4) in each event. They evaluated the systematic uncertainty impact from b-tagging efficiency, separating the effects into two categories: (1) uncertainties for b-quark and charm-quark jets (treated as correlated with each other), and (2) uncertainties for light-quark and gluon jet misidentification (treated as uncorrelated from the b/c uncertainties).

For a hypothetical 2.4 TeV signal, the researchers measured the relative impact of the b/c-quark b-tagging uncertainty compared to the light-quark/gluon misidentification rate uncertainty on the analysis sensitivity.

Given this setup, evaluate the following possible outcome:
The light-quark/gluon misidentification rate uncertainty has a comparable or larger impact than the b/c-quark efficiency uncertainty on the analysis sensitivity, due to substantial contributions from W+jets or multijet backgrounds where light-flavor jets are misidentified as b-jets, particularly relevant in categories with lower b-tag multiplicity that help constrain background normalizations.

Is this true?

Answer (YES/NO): NO